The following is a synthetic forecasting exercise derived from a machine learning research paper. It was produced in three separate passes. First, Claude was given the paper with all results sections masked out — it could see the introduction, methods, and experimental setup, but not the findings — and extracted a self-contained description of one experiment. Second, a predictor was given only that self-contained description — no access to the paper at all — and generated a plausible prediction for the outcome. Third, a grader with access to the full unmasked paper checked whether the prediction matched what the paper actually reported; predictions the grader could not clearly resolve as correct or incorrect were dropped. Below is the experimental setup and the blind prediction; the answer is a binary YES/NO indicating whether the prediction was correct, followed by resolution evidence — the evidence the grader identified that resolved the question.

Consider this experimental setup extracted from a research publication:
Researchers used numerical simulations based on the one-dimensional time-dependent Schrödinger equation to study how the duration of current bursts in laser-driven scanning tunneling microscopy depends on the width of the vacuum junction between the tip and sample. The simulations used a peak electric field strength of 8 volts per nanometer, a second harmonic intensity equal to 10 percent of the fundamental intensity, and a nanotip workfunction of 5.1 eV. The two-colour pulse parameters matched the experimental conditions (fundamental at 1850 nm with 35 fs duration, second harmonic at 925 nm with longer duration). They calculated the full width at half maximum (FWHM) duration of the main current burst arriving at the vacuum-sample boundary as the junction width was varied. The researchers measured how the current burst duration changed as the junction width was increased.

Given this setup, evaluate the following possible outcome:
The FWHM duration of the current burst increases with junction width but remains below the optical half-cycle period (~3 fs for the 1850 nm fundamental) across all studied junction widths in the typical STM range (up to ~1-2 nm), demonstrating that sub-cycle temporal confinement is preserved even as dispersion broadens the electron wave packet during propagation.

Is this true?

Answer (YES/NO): YES